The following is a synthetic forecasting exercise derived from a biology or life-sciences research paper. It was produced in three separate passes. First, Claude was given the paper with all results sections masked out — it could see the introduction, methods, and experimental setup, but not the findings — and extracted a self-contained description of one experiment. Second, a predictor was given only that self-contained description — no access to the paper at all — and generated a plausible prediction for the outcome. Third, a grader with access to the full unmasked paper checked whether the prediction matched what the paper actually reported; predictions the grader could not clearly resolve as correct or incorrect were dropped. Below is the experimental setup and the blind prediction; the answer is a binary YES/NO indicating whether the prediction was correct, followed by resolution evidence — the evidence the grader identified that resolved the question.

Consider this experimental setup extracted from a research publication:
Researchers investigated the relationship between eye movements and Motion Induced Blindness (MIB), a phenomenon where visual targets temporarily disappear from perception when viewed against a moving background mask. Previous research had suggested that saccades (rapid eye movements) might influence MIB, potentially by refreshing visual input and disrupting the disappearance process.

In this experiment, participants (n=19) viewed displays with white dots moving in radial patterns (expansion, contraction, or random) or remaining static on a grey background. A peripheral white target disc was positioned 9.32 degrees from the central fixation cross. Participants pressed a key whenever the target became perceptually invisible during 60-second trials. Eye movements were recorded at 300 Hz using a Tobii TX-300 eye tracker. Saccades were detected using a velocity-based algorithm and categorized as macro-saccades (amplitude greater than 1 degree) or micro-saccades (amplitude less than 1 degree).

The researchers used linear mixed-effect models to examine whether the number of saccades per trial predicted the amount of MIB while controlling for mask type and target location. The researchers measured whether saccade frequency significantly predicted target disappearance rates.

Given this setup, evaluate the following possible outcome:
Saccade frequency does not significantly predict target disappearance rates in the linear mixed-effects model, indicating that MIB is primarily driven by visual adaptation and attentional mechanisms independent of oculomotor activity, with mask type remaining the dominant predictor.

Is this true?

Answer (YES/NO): NO